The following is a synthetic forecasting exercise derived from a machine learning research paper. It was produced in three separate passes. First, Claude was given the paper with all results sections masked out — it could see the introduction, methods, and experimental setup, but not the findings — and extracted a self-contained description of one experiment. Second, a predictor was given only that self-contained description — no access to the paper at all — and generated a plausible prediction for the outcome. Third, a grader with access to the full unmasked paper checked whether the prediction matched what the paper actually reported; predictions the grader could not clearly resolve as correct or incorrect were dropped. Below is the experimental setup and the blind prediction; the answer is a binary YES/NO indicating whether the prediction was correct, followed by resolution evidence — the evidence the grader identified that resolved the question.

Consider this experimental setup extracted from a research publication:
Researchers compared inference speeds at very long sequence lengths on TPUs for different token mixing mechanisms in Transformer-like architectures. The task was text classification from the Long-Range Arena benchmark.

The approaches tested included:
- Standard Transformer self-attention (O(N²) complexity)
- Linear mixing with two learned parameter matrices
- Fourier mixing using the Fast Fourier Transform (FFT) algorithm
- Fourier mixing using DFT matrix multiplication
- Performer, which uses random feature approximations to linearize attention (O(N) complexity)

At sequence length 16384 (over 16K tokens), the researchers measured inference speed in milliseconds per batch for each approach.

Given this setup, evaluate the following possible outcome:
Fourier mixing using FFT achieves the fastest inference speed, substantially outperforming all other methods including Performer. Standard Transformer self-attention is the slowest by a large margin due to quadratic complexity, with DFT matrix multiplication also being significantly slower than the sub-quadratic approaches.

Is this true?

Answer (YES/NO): NO